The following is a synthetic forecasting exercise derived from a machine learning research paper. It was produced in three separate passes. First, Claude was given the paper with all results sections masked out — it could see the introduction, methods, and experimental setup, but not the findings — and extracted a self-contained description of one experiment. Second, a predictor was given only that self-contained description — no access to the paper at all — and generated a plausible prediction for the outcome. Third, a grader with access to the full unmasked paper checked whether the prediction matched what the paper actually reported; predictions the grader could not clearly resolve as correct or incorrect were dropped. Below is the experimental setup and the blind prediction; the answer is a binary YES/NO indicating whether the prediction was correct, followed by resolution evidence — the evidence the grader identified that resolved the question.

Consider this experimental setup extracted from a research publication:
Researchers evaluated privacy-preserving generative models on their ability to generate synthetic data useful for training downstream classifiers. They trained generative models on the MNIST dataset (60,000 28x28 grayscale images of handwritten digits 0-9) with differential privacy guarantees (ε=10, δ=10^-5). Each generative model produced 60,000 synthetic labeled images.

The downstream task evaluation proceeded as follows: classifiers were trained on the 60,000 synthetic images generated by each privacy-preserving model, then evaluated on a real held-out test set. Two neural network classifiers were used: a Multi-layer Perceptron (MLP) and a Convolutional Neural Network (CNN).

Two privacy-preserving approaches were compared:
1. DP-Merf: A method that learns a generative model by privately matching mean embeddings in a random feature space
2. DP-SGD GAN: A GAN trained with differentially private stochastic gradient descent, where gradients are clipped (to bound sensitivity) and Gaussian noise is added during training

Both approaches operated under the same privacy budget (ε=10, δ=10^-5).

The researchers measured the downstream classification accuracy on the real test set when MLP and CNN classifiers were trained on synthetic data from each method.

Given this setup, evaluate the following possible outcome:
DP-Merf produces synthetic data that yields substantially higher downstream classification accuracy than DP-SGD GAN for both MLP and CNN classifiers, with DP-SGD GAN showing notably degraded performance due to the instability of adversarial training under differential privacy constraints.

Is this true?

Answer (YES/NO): NO